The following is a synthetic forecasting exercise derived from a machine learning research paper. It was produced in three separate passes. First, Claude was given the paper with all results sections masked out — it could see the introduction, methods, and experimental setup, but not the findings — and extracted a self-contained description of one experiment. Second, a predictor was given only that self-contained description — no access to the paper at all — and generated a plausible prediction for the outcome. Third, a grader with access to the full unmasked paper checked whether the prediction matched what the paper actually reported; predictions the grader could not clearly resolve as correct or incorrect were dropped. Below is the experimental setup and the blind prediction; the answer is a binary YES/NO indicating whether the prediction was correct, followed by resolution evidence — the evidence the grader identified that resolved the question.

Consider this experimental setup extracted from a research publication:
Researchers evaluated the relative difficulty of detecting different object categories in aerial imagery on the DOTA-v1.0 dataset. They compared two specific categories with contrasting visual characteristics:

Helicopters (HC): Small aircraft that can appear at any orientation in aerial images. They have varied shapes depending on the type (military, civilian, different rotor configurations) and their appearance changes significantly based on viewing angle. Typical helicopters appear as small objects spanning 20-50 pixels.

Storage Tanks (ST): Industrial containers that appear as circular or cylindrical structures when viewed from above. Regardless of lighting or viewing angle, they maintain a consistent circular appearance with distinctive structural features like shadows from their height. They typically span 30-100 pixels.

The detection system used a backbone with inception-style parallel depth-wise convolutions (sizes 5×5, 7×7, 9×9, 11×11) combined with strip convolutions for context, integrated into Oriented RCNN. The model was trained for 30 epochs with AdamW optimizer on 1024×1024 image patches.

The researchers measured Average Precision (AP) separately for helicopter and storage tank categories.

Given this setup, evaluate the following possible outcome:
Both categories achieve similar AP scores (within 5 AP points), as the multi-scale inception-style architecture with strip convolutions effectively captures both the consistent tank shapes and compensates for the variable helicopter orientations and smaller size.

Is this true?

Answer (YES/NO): NO